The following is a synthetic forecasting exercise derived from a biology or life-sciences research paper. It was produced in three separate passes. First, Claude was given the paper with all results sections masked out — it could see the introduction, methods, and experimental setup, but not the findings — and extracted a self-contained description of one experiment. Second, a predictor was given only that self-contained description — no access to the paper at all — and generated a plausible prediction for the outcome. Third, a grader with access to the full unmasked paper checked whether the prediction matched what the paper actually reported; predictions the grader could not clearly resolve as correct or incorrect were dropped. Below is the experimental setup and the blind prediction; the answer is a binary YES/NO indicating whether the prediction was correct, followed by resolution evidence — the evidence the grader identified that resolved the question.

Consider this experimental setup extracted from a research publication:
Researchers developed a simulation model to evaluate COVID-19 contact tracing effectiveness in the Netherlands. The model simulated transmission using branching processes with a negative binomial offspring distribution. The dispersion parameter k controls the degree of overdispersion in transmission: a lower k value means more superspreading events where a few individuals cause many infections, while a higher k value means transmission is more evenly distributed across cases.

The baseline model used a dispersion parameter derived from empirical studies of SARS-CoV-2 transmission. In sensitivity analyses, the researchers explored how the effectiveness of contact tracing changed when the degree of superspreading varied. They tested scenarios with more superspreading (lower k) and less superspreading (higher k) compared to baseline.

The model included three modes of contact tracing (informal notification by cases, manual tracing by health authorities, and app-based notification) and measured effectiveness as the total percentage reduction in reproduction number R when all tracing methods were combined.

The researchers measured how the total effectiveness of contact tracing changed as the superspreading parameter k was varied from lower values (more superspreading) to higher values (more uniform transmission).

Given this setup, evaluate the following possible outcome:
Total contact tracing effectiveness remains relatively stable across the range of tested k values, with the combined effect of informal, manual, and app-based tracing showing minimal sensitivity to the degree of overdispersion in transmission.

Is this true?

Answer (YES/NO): NO